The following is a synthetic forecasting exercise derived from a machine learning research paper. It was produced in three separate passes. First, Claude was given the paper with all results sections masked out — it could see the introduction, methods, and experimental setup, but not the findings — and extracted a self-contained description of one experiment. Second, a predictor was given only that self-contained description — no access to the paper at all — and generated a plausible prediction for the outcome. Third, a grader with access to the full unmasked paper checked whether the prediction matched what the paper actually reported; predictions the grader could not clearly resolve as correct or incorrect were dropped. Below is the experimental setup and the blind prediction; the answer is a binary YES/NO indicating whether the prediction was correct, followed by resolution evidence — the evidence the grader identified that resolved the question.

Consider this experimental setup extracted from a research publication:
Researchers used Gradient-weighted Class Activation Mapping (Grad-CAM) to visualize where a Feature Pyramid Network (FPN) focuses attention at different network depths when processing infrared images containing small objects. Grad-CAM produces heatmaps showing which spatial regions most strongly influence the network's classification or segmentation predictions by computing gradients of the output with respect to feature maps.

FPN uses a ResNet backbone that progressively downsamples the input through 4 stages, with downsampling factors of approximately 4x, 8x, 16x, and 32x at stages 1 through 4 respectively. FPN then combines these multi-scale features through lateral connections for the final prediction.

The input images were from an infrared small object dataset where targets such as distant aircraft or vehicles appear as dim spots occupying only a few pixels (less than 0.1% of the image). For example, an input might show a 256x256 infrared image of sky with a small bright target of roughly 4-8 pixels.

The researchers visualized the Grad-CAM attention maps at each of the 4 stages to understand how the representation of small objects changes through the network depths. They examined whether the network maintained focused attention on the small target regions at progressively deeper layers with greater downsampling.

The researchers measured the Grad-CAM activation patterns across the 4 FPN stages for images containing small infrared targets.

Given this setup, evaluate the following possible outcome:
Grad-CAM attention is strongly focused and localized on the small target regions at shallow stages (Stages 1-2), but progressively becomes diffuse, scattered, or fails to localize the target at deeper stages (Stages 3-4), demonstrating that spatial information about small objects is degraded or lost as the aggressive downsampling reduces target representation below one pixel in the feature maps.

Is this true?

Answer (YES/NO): YES